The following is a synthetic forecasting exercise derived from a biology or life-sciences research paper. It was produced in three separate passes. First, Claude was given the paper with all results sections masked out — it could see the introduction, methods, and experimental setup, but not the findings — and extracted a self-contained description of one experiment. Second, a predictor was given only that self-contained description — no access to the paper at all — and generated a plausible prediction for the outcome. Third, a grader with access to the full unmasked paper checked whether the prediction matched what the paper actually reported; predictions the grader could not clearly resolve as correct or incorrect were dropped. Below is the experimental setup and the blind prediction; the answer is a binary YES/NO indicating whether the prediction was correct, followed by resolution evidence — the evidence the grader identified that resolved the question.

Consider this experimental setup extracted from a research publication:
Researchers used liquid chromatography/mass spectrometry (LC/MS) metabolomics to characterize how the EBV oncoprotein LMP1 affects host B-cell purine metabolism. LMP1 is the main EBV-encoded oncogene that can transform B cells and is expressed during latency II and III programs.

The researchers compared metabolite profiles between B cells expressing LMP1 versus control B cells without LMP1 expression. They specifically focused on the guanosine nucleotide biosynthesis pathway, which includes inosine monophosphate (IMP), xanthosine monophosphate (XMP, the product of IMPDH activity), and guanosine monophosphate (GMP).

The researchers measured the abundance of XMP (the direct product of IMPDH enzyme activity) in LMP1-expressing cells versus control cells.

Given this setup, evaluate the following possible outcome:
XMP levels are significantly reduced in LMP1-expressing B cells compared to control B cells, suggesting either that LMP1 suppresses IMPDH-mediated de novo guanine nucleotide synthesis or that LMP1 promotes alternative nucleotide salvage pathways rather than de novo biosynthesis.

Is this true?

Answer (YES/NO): NO